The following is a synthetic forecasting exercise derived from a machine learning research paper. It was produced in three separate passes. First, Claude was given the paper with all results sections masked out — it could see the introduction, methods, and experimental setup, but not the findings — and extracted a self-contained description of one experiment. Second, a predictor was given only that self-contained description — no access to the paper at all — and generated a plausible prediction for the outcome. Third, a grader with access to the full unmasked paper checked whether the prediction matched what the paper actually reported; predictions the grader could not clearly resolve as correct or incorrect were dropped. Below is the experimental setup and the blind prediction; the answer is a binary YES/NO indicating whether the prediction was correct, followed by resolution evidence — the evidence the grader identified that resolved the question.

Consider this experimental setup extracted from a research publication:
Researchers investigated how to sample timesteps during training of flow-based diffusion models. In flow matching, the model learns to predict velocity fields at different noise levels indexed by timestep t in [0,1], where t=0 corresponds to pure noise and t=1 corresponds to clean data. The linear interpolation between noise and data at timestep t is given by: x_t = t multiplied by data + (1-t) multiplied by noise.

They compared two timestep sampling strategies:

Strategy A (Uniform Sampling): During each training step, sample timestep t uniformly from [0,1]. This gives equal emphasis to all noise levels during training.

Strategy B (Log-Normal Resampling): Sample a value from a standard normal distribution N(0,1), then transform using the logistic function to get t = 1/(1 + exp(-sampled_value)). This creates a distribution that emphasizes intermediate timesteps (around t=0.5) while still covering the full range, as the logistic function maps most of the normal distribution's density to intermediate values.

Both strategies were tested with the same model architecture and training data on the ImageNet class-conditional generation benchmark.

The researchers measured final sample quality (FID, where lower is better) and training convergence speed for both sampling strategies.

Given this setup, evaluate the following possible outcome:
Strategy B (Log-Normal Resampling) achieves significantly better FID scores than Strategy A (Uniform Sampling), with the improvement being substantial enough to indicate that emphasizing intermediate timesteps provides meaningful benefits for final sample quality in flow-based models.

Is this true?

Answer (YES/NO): YES